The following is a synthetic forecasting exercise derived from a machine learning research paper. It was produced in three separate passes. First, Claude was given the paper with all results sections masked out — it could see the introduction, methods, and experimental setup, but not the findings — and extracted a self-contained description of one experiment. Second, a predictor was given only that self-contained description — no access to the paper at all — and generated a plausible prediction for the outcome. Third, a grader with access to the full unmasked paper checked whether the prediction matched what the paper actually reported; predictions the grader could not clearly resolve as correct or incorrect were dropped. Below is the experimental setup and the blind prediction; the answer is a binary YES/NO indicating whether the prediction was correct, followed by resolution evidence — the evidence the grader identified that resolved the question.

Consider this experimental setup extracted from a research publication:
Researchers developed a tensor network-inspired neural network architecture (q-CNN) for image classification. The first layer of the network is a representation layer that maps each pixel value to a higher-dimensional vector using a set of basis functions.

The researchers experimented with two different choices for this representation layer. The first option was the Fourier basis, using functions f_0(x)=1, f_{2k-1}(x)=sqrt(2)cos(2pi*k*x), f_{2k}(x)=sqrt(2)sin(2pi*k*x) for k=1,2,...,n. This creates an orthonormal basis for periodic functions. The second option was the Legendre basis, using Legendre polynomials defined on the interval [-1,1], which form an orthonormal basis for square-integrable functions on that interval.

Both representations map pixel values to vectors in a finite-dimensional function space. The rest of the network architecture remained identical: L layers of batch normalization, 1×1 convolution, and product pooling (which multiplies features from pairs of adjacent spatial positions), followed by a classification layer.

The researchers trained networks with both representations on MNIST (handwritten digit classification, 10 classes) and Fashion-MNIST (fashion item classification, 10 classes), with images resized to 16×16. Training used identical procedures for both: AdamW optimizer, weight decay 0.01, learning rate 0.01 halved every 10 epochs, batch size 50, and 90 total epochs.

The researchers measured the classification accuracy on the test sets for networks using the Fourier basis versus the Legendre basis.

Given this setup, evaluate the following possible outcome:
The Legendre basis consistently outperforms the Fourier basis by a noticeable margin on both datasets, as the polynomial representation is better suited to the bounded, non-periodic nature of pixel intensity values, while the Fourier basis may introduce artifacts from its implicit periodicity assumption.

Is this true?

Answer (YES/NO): NO